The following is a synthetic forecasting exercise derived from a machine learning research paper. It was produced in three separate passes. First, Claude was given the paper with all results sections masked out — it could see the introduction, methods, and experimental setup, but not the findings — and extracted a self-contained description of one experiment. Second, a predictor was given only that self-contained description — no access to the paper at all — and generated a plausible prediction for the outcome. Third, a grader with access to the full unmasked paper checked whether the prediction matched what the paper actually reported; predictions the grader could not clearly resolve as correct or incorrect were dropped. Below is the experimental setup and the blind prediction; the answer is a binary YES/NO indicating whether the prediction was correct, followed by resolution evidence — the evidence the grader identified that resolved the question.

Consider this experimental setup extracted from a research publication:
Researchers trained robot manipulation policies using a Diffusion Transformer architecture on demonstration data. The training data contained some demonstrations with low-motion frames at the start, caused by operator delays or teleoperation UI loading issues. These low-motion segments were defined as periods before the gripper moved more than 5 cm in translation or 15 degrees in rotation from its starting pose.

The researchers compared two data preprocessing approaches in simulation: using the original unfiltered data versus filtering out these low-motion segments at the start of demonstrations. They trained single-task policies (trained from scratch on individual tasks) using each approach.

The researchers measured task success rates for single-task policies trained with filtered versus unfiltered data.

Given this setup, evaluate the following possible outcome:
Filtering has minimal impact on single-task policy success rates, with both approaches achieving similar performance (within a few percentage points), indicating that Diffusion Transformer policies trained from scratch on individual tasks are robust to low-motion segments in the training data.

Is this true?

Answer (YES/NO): NO